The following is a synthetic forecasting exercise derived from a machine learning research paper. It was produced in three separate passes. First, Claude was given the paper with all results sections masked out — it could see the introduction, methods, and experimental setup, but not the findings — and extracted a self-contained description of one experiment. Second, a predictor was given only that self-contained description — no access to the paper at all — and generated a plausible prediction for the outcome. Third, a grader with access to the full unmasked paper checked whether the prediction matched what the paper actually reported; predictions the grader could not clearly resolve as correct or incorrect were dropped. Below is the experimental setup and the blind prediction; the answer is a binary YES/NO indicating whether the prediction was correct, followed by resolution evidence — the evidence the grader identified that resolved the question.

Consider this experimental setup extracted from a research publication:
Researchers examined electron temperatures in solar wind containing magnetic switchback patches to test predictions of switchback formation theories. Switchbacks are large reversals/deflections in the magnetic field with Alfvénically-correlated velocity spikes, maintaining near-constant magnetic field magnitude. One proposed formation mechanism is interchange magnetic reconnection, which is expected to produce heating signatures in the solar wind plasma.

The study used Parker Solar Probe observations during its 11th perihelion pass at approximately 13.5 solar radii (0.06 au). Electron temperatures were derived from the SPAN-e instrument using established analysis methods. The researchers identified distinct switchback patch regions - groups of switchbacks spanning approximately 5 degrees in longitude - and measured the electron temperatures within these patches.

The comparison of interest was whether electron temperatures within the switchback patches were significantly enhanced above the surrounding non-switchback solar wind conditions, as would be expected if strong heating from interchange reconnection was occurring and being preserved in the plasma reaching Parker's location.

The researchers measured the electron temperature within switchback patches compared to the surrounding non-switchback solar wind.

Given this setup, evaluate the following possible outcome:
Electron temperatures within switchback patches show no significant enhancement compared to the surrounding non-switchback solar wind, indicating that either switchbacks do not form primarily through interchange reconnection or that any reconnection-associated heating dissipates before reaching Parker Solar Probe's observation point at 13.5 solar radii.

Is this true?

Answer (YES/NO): YES